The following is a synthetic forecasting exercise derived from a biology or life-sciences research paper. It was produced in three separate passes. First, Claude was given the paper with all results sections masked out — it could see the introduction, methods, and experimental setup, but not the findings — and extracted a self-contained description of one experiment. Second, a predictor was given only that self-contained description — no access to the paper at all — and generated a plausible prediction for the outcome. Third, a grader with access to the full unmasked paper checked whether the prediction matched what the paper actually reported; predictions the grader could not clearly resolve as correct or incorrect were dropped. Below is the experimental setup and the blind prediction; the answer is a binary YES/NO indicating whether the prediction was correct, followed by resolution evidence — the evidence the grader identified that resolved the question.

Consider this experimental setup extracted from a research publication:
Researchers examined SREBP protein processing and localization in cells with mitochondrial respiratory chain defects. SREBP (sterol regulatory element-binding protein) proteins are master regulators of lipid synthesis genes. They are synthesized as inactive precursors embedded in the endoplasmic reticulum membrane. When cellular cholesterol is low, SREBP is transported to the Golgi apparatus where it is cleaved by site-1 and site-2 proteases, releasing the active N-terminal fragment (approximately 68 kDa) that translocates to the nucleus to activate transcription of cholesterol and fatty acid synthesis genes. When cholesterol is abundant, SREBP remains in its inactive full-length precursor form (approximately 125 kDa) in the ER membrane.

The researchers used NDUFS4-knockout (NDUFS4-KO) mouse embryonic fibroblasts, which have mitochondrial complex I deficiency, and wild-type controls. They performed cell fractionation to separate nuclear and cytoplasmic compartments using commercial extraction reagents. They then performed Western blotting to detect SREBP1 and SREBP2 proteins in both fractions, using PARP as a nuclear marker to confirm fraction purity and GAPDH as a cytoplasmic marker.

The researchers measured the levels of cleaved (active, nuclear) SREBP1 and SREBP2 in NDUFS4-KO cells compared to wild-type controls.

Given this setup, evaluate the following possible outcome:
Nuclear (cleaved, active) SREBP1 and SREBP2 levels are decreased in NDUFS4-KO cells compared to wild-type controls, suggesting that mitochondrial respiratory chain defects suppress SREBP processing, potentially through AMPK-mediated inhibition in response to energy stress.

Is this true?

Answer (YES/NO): NO